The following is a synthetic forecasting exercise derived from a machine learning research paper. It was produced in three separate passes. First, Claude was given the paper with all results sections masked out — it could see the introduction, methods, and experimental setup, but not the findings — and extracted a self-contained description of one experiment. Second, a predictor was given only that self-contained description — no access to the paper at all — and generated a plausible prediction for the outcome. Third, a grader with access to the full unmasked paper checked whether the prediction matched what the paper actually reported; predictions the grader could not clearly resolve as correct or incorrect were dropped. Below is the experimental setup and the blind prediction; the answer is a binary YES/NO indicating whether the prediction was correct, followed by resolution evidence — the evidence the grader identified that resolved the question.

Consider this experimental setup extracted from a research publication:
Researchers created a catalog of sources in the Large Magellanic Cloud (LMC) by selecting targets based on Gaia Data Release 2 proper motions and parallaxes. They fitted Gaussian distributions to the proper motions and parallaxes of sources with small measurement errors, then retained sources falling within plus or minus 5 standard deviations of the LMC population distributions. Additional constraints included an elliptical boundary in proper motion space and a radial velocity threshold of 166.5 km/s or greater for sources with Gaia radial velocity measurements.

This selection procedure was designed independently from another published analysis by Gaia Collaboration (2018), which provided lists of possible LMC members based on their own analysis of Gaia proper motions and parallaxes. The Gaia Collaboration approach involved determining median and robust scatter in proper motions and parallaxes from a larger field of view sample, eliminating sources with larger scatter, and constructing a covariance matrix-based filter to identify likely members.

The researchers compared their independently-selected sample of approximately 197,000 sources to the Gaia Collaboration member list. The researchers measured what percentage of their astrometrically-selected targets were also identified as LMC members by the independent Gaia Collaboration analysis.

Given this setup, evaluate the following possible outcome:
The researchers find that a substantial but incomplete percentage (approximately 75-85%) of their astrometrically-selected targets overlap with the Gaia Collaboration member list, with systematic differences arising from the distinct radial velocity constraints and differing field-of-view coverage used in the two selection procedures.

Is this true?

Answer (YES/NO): NO